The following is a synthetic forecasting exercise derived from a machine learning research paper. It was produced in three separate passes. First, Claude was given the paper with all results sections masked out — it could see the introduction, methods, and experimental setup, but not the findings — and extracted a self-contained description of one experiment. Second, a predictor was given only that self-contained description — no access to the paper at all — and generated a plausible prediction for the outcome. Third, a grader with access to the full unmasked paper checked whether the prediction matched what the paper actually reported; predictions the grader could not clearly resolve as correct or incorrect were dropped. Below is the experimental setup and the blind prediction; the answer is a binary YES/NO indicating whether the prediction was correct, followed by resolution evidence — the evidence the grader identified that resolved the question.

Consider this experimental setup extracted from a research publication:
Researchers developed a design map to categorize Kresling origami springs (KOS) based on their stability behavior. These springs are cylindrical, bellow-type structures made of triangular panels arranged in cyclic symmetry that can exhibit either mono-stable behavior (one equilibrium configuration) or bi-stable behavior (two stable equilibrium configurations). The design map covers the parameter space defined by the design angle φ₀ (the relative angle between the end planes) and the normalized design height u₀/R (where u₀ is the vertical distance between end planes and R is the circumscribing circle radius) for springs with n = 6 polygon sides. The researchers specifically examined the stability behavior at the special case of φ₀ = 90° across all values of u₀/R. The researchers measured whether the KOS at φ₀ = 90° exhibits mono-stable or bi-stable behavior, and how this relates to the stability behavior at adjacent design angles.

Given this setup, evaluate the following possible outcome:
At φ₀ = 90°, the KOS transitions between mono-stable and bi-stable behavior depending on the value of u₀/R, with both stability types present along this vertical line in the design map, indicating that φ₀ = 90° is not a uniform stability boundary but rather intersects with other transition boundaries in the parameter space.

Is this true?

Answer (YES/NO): NO